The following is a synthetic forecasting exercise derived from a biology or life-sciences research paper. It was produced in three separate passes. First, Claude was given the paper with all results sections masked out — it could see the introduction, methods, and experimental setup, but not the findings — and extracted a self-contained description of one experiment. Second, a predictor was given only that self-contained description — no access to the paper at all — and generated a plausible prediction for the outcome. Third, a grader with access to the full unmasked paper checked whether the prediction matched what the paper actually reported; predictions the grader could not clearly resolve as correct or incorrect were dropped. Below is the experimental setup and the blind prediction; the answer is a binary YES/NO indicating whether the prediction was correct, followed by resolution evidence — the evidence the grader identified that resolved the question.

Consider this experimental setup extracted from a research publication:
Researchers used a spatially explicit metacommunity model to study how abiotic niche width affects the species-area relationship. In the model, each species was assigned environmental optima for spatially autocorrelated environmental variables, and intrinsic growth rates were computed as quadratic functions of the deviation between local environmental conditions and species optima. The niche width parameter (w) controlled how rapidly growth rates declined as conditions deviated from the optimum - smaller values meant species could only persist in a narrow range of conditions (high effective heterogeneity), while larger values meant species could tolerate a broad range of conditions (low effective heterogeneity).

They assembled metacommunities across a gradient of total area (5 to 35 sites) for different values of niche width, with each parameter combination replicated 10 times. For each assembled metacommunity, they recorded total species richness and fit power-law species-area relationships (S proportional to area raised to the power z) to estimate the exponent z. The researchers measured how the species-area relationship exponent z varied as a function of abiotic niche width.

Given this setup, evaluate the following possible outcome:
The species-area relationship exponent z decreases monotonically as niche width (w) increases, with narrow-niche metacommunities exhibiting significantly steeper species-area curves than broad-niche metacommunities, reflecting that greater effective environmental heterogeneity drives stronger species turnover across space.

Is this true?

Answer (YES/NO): YES